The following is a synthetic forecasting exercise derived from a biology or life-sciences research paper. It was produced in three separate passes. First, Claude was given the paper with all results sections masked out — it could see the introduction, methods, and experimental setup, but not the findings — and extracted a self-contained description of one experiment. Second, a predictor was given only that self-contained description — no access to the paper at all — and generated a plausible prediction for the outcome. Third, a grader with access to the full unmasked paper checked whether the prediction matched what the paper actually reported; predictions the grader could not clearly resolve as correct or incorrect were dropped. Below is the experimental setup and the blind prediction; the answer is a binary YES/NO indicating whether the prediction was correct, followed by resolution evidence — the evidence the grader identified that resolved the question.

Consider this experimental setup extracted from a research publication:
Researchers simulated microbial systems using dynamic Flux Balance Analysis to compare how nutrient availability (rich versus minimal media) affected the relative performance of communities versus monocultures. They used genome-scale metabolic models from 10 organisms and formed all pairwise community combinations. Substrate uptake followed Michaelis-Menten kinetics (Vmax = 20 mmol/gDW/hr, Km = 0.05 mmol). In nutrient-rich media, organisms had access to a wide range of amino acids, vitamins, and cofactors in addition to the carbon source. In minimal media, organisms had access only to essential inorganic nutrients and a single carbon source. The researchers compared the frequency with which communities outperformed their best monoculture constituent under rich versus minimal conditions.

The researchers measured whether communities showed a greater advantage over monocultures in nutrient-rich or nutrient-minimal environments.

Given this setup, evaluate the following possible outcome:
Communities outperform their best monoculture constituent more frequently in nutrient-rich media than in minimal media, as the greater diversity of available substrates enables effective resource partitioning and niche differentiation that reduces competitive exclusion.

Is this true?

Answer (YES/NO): NO